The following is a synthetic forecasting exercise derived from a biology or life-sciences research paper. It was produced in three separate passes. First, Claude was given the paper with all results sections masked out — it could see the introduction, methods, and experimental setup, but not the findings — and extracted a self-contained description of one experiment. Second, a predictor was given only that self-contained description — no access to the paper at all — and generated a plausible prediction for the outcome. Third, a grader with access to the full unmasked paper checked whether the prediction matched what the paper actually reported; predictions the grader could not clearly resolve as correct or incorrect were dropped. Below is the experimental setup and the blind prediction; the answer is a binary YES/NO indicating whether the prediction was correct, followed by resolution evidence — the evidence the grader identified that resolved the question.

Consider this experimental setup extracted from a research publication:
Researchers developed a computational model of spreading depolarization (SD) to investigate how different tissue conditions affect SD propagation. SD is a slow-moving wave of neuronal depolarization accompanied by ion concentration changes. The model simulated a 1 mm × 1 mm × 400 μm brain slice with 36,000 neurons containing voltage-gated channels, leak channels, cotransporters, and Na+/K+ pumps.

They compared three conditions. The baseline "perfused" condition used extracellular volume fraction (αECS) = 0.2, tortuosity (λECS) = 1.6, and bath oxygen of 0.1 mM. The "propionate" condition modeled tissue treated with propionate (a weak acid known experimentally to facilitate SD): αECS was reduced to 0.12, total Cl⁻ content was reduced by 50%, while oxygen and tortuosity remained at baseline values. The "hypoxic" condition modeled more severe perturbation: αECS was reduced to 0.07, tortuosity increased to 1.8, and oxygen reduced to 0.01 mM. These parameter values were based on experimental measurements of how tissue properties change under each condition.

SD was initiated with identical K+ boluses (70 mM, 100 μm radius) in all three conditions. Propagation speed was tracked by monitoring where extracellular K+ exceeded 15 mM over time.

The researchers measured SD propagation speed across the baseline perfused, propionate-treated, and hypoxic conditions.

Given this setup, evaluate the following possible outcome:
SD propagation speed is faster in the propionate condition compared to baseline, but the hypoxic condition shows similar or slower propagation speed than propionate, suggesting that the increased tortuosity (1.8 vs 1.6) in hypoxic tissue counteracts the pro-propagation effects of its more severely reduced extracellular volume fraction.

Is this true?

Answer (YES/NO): NO